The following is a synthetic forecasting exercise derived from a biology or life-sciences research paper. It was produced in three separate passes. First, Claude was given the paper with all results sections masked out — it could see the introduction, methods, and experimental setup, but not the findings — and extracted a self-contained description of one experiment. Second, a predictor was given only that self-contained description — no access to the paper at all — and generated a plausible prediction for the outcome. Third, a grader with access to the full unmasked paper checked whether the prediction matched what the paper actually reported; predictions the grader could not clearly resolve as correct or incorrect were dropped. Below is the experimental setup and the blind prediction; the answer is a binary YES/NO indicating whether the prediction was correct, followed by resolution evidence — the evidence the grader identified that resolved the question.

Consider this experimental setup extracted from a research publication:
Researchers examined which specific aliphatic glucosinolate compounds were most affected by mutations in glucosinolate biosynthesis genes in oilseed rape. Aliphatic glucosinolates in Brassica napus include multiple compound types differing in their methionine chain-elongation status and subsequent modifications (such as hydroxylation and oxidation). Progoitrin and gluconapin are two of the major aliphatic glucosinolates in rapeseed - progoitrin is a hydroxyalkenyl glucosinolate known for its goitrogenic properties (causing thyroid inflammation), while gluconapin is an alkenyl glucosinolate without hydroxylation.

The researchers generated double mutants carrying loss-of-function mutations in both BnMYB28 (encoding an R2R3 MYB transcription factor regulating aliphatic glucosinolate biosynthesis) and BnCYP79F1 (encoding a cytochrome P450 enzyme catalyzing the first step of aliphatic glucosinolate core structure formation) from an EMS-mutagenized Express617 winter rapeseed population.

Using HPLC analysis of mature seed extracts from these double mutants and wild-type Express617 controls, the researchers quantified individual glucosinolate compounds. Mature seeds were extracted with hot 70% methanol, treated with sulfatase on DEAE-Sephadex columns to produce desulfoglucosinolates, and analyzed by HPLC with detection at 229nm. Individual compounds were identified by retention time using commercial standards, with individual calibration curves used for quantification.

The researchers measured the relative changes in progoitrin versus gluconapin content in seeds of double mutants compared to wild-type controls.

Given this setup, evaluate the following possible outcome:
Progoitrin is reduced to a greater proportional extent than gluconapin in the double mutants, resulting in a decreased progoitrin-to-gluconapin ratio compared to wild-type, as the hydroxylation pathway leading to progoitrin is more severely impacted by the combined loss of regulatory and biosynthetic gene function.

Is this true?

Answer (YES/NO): NO